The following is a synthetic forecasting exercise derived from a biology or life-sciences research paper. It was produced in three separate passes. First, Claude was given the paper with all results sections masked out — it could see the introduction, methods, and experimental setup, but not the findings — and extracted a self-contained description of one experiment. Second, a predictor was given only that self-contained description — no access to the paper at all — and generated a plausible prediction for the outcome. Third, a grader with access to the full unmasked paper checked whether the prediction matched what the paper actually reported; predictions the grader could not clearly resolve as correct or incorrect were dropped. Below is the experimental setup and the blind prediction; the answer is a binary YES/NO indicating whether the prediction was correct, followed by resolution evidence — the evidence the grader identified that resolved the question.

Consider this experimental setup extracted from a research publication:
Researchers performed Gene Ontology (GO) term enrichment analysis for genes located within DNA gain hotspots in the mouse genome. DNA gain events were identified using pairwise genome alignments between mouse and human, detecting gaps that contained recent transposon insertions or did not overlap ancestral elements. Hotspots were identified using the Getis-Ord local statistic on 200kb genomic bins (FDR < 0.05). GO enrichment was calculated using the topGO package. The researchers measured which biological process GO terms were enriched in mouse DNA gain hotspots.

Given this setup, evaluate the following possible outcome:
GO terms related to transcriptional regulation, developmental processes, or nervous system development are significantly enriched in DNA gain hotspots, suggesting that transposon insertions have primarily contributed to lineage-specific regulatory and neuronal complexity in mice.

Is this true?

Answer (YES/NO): NO